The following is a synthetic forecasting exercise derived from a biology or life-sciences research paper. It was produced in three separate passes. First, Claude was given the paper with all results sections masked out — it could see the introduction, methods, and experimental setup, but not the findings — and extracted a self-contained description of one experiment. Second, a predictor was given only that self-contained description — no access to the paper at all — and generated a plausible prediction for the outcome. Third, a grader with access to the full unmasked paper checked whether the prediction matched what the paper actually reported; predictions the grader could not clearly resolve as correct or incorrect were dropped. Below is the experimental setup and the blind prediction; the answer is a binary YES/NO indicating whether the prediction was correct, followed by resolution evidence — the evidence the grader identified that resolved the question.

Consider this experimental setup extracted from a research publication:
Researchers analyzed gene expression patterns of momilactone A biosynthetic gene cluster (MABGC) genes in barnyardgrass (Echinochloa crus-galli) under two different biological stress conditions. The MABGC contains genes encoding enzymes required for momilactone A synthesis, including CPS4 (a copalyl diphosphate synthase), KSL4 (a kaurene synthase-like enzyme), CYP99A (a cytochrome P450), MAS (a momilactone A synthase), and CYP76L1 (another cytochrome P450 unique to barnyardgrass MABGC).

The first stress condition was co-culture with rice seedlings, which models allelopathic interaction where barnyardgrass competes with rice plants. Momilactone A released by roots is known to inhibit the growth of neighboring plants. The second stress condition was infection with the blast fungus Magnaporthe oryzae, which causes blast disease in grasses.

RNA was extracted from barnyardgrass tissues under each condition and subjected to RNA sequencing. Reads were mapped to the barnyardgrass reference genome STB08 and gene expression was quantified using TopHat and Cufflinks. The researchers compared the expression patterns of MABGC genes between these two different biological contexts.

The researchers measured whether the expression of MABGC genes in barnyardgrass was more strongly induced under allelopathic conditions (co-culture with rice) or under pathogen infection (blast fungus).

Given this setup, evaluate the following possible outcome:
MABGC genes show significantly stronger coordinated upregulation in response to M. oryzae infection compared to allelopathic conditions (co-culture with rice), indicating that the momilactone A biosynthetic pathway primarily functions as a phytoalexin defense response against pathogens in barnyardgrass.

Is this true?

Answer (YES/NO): YES